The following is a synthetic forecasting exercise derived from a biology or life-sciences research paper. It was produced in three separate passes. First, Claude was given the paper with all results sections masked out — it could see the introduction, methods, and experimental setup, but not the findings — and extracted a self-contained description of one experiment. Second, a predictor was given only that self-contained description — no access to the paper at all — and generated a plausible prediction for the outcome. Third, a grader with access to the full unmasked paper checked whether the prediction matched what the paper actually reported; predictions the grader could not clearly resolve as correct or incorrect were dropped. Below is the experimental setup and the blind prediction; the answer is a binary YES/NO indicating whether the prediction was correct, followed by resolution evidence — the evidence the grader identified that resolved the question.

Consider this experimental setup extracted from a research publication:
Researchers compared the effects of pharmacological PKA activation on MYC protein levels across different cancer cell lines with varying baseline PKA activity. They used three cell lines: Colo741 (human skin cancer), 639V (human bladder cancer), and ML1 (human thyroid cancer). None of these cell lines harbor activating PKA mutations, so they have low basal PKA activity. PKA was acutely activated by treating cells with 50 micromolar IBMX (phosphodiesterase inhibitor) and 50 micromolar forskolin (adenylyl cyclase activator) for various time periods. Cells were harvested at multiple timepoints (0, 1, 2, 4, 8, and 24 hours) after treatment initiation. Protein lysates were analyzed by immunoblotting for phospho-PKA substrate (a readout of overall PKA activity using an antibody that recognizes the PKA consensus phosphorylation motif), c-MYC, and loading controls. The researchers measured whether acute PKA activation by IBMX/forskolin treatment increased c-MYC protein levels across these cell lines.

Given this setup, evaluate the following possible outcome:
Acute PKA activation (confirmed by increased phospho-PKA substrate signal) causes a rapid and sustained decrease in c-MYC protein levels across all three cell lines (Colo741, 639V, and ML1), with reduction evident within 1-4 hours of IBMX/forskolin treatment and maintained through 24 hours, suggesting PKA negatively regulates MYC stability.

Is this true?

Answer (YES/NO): NO